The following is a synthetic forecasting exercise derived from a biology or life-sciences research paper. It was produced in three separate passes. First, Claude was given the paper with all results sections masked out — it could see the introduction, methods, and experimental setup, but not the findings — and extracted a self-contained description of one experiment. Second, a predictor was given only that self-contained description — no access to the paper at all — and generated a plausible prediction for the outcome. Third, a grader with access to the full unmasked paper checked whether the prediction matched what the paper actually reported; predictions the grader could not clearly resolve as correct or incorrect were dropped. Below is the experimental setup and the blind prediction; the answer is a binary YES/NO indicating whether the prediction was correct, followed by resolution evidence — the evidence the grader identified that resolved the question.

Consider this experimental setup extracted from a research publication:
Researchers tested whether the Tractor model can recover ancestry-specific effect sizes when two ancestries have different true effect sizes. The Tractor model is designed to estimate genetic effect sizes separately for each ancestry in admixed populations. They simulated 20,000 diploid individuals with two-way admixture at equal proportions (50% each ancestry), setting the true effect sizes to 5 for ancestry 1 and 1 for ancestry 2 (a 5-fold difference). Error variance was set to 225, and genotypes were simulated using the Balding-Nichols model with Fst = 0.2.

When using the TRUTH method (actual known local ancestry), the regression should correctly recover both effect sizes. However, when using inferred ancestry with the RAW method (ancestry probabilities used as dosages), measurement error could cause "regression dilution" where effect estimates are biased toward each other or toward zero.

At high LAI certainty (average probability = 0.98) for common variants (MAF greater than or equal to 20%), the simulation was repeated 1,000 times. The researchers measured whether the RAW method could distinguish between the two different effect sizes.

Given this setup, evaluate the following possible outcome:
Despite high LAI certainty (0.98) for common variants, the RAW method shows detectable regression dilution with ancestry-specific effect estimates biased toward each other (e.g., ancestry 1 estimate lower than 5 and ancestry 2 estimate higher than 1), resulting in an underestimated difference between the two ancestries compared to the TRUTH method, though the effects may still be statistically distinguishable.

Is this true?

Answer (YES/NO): NO